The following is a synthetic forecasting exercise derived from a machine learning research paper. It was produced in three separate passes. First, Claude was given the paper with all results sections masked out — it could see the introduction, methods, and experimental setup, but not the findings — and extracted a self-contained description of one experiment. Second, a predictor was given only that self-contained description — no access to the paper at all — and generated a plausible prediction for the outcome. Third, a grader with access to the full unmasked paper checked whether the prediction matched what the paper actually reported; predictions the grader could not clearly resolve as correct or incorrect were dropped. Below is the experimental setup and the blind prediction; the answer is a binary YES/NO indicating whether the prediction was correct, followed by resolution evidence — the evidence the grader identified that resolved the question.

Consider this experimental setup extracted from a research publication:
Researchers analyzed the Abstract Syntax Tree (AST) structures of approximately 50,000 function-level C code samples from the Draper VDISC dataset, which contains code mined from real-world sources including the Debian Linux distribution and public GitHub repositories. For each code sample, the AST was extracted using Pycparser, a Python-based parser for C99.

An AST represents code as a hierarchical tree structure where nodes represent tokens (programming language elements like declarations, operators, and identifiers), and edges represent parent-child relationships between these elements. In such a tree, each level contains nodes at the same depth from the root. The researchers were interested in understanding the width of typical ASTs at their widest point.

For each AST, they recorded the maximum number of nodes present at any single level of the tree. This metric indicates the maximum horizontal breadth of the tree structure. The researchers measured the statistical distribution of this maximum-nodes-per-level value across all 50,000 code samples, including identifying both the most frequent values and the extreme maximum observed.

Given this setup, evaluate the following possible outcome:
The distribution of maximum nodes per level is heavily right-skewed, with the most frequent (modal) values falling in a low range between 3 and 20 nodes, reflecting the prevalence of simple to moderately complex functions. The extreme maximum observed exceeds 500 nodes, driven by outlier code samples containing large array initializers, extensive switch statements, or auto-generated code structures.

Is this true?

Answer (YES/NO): NO